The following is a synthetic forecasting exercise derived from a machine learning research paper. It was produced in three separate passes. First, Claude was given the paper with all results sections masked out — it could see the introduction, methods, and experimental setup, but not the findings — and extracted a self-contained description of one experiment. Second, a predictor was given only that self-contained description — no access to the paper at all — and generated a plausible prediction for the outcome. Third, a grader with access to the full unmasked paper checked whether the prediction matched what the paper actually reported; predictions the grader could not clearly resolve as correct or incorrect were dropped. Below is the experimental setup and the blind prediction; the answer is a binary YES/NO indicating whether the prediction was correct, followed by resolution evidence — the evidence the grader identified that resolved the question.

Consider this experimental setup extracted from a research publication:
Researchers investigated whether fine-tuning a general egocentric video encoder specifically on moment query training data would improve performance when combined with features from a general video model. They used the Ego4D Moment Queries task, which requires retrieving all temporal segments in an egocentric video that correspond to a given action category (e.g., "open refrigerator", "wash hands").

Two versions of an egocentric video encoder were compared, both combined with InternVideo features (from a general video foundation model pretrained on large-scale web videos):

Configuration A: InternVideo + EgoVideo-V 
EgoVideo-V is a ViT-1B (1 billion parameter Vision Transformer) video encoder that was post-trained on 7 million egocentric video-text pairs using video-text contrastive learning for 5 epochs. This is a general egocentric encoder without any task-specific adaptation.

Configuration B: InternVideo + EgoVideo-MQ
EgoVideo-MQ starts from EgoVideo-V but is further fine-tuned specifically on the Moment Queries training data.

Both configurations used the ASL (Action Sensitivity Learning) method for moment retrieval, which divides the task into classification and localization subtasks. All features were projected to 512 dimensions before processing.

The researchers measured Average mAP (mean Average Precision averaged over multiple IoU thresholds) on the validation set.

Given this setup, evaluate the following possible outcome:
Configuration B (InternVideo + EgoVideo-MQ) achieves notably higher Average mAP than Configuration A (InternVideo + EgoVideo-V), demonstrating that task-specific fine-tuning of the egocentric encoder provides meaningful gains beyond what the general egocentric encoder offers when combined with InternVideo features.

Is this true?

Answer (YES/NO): NO